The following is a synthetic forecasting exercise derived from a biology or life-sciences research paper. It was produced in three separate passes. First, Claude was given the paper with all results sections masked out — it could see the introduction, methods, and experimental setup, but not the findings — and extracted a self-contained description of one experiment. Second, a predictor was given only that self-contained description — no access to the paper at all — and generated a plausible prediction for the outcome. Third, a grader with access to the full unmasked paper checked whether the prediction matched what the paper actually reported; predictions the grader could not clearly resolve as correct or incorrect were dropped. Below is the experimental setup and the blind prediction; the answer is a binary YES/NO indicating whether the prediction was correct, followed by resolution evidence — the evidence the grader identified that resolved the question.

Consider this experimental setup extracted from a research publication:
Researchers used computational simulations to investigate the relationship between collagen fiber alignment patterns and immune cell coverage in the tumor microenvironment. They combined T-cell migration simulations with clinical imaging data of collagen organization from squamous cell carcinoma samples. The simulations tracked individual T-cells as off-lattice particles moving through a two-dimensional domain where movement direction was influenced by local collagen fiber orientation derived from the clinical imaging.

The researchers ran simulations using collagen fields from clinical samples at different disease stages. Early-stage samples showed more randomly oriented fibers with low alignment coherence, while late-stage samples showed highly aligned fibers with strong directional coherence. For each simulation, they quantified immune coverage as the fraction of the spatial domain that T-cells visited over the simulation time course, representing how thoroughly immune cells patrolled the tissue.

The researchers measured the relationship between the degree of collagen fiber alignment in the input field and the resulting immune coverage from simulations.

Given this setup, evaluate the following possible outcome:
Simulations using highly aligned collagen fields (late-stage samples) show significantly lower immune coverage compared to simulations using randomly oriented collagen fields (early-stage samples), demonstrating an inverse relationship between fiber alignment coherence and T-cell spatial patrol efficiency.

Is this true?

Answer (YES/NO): YES